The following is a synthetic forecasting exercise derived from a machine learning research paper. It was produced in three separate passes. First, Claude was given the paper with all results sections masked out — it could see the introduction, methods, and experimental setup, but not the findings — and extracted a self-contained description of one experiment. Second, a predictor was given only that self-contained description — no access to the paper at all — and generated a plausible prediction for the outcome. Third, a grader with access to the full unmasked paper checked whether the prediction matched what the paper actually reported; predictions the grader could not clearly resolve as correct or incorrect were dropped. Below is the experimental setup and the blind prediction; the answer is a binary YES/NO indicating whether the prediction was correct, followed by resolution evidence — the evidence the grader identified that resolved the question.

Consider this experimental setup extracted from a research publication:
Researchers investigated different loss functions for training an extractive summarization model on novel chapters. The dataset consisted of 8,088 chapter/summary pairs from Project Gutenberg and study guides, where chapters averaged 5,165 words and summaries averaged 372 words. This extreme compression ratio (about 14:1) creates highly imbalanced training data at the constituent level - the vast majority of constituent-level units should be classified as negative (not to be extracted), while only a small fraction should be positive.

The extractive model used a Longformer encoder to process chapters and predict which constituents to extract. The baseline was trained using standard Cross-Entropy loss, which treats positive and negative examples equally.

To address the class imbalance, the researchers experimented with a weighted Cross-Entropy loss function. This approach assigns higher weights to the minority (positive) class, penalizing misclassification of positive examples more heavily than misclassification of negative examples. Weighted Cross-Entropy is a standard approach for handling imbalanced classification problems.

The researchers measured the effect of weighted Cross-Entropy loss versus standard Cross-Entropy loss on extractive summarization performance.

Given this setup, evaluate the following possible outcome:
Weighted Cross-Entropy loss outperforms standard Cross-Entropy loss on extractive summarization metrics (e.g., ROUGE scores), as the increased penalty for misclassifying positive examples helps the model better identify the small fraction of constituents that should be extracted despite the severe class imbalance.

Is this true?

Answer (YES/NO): NO